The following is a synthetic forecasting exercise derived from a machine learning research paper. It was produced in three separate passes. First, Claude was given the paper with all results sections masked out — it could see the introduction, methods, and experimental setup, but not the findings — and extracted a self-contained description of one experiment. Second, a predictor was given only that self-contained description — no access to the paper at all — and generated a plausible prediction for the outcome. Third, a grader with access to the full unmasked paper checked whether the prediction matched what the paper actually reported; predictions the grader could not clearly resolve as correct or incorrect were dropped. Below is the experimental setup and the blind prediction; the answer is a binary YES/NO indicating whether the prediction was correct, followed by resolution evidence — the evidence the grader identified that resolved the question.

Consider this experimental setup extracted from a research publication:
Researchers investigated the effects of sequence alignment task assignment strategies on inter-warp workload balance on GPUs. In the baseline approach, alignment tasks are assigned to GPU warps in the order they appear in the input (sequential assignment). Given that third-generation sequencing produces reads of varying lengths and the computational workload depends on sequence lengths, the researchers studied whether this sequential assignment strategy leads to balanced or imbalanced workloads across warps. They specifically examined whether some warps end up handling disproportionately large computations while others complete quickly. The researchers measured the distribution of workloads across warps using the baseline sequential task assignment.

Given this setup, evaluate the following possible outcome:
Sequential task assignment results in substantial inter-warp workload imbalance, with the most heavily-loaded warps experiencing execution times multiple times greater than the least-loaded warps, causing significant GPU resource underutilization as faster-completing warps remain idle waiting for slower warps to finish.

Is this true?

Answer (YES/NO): YES